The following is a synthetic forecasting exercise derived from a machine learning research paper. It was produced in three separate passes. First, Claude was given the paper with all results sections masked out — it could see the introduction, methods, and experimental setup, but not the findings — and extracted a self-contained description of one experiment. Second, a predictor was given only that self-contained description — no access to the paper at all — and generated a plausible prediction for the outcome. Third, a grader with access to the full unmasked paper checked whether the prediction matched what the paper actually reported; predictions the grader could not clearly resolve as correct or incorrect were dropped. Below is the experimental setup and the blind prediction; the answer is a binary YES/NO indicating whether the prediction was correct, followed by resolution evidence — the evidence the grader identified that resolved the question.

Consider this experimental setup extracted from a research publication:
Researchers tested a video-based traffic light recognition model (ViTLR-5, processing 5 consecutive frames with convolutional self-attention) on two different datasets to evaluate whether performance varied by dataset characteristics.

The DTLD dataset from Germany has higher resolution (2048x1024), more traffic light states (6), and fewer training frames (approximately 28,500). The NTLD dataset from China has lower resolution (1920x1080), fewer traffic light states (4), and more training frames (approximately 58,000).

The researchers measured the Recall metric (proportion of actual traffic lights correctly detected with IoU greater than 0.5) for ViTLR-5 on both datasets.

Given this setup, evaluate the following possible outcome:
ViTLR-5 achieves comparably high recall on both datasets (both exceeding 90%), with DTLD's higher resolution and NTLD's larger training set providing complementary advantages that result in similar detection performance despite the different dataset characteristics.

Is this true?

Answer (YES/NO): NO